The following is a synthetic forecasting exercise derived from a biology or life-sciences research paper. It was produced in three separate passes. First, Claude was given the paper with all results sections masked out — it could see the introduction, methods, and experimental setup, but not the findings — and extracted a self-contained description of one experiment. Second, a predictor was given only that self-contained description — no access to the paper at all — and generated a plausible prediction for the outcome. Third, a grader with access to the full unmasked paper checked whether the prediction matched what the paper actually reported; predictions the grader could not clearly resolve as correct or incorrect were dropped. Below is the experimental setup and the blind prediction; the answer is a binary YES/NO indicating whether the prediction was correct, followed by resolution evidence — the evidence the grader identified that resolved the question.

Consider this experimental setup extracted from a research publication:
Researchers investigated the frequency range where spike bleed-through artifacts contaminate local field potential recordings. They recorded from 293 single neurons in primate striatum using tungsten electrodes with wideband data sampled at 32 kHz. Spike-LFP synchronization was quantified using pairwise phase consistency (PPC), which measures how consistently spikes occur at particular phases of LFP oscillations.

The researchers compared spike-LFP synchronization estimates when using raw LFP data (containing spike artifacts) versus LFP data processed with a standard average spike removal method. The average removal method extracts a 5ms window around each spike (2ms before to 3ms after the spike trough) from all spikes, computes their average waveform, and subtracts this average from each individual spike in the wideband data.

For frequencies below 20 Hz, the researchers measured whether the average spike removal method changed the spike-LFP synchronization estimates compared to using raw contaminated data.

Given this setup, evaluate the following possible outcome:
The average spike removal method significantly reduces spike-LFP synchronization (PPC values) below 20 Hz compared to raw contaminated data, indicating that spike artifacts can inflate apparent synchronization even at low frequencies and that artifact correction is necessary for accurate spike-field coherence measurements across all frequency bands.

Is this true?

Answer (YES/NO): NO